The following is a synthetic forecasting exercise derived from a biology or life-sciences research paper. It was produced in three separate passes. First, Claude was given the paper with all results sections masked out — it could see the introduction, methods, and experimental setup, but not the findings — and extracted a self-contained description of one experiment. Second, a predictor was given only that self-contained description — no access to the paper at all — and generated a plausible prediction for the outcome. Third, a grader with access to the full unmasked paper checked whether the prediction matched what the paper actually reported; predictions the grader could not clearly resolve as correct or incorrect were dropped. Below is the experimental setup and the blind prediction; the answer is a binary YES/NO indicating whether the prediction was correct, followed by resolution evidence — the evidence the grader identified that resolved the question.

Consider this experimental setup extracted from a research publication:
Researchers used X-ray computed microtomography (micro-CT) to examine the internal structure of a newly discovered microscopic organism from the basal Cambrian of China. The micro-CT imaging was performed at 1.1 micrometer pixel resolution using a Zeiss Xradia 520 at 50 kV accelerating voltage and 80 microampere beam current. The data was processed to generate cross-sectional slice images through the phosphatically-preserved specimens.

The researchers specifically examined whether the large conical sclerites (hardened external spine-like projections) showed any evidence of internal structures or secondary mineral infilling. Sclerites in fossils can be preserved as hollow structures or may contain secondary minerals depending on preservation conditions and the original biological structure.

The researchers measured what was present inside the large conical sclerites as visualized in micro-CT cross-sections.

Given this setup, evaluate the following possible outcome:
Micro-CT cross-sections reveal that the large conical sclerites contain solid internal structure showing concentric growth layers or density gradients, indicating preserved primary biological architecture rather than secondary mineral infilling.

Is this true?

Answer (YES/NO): NO